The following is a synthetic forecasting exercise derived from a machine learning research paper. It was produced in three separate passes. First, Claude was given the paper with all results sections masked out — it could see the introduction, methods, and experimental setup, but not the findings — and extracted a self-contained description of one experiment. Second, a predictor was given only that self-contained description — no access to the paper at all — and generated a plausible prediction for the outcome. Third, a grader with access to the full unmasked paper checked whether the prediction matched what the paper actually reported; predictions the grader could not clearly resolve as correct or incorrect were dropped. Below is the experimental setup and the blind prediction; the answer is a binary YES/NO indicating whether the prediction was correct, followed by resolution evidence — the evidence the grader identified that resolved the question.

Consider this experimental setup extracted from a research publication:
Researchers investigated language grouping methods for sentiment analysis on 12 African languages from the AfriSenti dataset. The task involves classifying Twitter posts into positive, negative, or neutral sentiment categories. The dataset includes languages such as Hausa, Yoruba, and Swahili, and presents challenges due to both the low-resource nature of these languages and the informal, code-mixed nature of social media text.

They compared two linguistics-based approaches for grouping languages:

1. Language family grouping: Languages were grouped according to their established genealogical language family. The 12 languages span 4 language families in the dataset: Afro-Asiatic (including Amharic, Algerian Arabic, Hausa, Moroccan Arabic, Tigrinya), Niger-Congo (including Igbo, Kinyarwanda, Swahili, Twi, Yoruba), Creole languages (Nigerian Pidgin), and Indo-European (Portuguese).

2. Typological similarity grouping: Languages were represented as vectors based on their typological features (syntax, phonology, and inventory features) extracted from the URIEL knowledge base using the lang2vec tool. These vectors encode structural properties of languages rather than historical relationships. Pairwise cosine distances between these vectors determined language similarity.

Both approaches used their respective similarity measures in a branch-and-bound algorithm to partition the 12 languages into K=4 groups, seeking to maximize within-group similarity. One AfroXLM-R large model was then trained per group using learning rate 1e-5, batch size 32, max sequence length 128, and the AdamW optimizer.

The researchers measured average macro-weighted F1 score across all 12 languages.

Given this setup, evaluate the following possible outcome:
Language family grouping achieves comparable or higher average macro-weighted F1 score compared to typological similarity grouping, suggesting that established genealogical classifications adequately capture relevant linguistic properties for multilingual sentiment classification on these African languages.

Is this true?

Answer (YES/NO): NO